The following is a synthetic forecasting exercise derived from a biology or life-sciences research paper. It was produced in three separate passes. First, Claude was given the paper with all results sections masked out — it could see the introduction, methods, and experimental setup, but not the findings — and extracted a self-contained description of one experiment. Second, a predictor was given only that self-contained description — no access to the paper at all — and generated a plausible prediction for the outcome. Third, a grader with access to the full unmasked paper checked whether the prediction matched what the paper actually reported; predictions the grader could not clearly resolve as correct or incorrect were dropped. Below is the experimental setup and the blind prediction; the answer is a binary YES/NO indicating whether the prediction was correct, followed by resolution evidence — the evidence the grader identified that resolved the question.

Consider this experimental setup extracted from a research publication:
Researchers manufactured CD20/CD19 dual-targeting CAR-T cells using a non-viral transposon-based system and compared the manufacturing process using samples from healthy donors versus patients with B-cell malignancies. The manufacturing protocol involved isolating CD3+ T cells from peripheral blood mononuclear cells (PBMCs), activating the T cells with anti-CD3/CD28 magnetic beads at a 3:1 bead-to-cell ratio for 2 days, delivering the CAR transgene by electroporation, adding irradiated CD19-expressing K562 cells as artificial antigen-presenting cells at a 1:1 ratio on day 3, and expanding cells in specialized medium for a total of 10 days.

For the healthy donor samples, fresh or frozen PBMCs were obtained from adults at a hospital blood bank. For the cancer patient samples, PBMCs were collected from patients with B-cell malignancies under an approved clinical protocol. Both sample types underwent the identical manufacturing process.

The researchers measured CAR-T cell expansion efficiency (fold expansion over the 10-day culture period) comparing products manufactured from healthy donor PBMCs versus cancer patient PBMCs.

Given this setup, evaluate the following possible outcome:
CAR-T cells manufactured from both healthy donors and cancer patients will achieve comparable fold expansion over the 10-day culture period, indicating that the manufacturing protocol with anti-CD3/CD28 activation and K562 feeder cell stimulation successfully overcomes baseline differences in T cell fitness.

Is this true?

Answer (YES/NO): YES